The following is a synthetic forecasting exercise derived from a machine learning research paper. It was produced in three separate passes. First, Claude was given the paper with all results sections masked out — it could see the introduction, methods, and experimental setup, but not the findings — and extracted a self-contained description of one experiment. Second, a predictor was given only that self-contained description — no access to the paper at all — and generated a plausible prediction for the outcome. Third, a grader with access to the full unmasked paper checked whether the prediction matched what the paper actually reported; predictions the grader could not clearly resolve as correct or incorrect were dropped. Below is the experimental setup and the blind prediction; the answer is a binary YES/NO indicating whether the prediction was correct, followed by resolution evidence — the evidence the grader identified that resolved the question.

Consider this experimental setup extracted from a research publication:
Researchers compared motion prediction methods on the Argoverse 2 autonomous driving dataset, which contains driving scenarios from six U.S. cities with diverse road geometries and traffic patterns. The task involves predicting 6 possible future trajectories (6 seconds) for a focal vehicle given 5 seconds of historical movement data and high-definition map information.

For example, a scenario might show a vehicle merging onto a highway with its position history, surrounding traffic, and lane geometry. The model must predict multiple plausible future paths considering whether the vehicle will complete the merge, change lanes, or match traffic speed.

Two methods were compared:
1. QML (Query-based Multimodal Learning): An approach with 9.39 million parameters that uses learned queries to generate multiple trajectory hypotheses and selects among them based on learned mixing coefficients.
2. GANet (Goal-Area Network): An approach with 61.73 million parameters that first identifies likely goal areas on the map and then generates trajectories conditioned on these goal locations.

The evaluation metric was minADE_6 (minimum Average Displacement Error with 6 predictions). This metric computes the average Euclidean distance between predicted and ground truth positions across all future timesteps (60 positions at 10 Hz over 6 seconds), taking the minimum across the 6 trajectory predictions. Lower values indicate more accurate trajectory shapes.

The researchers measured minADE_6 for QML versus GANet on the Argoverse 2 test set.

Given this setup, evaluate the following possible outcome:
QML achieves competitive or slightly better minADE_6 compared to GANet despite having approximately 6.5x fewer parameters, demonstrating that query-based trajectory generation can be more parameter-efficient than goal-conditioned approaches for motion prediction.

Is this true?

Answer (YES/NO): YES